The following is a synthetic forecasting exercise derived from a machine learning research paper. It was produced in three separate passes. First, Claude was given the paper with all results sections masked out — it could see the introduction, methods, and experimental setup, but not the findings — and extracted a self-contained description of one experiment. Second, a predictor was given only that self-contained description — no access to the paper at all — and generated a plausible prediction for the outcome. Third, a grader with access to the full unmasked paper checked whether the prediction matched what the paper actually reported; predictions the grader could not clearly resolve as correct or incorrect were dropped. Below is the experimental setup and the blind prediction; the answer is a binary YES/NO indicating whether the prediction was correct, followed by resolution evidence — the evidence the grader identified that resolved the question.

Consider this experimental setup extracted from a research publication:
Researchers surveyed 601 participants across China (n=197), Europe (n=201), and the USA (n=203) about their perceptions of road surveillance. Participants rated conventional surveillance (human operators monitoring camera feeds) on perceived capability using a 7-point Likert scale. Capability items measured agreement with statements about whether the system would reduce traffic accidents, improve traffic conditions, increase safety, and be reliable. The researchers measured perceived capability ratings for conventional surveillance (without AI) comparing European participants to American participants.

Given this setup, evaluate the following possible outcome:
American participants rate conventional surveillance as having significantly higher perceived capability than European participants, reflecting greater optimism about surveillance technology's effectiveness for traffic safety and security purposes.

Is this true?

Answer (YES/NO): NO